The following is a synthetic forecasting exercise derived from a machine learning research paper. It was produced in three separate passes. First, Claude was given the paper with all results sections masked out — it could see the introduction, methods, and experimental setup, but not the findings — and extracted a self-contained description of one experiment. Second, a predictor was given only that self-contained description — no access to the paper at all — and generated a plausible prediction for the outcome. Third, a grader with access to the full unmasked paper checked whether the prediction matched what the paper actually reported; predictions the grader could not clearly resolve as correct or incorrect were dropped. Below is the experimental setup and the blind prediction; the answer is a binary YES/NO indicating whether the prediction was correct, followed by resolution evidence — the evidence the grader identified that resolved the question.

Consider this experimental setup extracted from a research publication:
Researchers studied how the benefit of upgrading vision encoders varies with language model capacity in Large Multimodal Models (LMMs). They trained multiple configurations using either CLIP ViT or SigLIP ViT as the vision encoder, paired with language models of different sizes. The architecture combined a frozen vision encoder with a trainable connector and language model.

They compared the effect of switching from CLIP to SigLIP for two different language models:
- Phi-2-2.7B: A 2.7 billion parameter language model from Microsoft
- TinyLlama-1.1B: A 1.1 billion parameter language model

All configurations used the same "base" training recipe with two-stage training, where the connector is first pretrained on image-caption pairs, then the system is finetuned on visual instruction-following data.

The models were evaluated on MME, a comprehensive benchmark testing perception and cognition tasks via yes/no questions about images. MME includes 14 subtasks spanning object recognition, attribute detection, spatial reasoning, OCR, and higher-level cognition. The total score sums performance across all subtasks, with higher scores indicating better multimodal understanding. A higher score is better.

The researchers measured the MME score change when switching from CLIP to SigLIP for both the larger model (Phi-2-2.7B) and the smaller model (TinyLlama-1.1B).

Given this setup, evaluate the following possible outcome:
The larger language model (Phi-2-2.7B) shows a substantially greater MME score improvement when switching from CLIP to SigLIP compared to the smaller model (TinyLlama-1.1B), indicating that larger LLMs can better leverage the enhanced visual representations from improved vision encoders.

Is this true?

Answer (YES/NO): YES